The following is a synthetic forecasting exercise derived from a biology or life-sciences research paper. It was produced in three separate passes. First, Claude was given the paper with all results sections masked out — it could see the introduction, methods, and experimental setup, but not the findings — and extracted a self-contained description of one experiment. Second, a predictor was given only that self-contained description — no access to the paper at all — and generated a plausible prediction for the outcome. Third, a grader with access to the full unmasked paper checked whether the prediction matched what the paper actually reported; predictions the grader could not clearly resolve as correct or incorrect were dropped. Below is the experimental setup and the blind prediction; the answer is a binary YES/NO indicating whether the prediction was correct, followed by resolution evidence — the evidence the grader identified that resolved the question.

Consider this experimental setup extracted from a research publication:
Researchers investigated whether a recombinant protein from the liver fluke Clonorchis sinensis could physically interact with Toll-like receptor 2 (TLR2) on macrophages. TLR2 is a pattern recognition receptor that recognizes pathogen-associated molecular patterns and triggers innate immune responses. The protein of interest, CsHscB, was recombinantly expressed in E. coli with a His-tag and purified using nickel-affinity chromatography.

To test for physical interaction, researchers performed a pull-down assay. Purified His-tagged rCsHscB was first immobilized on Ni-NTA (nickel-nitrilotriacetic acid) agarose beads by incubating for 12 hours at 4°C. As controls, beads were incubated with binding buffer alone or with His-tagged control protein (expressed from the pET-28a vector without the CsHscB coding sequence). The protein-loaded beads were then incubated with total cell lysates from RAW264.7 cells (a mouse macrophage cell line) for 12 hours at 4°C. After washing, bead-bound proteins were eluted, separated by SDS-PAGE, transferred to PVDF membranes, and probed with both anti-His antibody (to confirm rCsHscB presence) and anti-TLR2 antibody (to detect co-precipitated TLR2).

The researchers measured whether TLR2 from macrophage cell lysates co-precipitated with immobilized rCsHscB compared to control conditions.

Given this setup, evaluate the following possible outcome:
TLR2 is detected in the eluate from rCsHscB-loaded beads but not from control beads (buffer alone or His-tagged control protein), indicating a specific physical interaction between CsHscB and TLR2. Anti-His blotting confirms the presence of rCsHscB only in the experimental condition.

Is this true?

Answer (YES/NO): YES